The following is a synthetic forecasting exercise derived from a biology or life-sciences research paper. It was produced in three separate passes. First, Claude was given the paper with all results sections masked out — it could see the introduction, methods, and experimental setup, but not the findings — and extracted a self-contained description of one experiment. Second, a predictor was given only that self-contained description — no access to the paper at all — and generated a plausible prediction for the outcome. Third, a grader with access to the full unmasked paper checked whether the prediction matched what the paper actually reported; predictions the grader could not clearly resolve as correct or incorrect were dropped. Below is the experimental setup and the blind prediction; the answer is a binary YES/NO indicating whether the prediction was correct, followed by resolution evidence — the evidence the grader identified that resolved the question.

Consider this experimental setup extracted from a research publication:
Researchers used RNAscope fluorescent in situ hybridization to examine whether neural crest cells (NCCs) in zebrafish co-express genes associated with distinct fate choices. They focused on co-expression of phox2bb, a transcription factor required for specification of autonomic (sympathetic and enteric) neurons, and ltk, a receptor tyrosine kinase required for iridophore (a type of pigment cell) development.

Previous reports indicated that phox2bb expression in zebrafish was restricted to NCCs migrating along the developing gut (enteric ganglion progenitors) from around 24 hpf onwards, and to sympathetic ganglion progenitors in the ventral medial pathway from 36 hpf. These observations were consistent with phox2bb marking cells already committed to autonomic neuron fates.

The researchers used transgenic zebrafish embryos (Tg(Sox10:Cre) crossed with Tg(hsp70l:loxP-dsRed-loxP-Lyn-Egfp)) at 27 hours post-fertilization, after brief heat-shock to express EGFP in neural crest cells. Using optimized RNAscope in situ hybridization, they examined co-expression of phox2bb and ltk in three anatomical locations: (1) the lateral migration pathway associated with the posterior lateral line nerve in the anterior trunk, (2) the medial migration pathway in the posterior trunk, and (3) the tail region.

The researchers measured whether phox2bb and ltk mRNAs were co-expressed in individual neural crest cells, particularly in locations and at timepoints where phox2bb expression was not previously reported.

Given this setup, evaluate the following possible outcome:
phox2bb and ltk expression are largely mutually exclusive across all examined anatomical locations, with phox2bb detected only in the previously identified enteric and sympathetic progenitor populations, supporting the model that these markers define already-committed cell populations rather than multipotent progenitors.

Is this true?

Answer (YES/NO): NO